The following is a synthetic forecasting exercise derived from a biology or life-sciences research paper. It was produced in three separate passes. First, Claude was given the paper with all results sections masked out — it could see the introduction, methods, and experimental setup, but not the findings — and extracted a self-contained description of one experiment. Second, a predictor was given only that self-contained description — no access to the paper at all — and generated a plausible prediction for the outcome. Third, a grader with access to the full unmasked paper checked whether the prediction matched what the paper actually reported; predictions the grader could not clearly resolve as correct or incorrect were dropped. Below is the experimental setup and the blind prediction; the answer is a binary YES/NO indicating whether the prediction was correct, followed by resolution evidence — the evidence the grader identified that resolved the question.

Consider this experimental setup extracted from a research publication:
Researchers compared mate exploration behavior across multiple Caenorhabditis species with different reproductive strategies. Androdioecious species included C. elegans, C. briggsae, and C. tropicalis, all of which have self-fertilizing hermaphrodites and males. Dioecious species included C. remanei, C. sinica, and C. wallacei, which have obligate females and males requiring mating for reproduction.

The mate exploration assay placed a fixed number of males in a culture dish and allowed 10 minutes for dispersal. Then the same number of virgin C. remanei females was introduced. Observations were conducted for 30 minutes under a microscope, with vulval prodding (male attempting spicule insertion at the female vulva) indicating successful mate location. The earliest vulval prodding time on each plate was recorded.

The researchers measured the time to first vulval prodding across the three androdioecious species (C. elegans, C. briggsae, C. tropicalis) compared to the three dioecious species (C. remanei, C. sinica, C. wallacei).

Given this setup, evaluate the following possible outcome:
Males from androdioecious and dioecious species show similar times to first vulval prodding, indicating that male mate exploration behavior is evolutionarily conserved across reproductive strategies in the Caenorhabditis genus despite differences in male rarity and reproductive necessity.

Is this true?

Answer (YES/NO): NO